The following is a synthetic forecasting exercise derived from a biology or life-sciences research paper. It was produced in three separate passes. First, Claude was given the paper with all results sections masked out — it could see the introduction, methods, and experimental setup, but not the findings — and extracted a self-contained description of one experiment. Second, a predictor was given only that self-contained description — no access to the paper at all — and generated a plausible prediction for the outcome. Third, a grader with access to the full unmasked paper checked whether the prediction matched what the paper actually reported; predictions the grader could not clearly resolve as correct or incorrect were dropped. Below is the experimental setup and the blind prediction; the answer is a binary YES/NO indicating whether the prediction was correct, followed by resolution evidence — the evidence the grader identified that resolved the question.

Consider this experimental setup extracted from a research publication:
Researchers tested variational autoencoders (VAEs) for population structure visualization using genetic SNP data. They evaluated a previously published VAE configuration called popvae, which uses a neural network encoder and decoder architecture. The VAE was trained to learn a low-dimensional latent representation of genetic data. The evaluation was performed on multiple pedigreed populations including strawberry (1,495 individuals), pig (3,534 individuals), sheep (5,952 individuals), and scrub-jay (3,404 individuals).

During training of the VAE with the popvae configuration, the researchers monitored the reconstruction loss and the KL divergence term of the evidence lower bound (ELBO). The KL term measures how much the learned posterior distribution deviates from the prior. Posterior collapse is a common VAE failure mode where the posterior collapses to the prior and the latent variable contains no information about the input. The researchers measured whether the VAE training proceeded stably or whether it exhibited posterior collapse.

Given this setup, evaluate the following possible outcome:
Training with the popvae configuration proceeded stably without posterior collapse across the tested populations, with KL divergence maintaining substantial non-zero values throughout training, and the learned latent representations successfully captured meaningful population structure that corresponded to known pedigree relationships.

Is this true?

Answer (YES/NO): NO